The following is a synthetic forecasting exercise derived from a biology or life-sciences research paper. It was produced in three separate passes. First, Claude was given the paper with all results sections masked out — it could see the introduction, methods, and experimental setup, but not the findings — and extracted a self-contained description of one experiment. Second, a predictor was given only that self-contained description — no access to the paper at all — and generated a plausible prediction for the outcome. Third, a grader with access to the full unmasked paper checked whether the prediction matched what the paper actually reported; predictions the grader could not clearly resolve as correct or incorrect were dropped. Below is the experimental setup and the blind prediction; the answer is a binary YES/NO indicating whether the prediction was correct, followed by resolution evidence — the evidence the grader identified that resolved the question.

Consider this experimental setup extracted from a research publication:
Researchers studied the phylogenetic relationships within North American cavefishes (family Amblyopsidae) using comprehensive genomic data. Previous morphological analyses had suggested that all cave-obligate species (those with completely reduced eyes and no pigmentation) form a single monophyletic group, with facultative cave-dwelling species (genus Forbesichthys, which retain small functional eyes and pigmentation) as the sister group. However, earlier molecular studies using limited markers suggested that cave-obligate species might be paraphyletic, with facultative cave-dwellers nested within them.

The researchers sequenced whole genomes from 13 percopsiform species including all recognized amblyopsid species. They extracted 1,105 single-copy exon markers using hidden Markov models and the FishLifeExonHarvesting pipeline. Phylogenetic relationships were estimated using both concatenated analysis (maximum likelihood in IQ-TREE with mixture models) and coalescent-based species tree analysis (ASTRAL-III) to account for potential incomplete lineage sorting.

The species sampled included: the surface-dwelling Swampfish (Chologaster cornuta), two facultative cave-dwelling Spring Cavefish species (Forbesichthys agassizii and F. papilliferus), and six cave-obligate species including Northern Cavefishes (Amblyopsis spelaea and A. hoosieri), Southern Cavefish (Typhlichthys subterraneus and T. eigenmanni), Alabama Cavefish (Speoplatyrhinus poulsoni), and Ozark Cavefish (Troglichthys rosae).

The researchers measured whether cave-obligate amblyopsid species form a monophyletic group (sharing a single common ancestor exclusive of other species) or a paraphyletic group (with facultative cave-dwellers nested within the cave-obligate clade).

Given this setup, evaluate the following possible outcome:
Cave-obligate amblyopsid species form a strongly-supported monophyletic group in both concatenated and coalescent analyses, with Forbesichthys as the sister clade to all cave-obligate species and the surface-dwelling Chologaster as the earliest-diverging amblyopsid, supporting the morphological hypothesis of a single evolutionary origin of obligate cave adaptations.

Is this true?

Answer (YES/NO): NO